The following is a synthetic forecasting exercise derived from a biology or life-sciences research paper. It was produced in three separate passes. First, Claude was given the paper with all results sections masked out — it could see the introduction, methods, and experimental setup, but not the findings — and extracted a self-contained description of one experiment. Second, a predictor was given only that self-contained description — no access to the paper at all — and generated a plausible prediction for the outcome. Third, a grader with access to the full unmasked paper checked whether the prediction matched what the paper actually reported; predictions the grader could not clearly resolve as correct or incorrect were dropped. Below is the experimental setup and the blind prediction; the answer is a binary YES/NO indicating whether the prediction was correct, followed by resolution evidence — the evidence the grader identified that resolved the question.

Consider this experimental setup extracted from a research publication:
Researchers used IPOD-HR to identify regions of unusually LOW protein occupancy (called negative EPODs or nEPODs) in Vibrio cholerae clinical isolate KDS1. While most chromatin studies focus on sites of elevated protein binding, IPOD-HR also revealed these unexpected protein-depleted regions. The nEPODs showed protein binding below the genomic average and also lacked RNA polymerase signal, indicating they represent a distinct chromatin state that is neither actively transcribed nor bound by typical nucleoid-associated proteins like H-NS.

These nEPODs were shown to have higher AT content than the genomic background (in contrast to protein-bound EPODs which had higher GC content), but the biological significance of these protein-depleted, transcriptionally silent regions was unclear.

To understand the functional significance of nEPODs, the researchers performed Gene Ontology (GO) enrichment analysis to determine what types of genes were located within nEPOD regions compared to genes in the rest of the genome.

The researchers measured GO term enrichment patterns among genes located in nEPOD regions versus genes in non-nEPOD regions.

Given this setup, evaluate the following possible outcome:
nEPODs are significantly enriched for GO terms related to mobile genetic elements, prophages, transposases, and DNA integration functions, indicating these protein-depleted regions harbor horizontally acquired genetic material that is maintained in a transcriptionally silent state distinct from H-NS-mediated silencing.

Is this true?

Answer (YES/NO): NO